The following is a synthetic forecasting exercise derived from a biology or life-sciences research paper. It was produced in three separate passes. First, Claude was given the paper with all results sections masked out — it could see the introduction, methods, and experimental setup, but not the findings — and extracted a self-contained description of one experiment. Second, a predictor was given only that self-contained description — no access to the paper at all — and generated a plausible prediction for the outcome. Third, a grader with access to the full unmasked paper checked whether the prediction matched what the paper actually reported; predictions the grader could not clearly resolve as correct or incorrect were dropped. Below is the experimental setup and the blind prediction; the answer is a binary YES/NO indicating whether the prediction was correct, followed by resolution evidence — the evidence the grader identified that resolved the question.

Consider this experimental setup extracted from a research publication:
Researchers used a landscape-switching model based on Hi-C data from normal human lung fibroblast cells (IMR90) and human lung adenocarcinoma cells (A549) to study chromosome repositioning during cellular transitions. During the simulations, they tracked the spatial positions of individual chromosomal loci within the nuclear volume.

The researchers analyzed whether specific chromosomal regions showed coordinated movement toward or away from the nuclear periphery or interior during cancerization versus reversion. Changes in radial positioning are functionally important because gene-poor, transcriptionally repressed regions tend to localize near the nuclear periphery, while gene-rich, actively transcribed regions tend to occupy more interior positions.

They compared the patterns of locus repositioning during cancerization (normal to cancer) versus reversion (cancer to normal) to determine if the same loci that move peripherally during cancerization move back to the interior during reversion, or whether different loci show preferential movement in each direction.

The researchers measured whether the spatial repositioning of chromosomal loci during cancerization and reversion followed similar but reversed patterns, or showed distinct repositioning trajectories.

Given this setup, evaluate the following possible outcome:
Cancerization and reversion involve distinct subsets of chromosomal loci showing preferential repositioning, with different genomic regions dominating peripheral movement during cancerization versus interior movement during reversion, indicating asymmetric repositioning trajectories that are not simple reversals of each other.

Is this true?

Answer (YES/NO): YES